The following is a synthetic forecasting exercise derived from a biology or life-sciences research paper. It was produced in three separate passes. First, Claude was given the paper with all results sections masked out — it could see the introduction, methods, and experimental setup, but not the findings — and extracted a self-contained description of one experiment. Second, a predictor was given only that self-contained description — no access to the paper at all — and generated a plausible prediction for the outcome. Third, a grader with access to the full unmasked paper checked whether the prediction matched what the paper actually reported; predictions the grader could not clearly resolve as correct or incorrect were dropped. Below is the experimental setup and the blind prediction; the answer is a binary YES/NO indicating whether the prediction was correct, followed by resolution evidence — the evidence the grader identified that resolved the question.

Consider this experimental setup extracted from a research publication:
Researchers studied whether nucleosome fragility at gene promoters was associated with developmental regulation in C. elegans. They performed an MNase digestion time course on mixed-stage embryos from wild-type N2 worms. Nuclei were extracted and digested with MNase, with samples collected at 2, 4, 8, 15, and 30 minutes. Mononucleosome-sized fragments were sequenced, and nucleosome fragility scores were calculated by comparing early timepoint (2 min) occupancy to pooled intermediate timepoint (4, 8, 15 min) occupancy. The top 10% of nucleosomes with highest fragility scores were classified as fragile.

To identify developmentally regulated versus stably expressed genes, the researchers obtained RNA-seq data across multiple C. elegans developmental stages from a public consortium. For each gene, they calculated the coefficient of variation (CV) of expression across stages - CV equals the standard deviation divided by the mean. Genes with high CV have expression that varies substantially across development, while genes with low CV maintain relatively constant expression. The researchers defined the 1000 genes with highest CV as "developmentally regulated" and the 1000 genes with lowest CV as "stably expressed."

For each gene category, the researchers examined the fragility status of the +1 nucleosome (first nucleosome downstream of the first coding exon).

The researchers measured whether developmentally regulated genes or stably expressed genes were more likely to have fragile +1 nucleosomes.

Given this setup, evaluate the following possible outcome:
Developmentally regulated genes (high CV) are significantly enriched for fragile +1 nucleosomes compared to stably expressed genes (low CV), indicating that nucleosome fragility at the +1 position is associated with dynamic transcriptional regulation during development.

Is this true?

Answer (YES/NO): YES